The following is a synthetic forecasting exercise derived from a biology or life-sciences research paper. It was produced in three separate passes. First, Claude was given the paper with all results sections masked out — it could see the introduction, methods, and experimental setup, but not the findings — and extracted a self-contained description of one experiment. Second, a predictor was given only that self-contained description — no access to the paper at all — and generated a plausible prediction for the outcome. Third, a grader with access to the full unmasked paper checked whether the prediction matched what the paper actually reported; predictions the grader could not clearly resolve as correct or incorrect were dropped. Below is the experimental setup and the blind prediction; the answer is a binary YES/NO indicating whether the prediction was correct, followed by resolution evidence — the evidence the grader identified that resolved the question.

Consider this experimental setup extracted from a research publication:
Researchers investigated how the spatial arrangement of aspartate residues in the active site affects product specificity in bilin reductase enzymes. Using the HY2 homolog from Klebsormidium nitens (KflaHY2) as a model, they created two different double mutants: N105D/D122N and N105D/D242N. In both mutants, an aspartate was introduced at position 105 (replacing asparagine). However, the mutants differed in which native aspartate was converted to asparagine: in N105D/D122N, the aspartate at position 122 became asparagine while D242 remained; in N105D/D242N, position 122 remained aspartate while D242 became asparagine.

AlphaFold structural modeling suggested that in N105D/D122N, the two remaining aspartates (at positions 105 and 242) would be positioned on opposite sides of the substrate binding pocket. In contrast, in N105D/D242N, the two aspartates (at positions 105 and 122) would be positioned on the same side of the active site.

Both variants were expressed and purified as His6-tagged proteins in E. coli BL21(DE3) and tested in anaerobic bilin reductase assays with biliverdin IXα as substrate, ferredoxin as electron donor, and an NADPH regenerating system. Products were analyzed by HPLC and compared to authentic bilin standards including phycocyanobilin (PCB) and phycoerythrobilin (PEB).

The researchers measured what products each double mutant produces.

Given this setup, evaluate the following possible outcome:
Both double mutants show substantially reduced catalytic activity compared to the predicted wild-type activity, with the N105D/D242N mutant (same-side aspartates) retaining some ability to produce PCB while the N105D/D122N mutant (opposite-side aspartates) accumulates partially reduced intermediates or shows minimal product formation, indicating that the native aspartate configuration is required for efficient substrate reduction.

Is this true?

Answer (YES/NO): NO